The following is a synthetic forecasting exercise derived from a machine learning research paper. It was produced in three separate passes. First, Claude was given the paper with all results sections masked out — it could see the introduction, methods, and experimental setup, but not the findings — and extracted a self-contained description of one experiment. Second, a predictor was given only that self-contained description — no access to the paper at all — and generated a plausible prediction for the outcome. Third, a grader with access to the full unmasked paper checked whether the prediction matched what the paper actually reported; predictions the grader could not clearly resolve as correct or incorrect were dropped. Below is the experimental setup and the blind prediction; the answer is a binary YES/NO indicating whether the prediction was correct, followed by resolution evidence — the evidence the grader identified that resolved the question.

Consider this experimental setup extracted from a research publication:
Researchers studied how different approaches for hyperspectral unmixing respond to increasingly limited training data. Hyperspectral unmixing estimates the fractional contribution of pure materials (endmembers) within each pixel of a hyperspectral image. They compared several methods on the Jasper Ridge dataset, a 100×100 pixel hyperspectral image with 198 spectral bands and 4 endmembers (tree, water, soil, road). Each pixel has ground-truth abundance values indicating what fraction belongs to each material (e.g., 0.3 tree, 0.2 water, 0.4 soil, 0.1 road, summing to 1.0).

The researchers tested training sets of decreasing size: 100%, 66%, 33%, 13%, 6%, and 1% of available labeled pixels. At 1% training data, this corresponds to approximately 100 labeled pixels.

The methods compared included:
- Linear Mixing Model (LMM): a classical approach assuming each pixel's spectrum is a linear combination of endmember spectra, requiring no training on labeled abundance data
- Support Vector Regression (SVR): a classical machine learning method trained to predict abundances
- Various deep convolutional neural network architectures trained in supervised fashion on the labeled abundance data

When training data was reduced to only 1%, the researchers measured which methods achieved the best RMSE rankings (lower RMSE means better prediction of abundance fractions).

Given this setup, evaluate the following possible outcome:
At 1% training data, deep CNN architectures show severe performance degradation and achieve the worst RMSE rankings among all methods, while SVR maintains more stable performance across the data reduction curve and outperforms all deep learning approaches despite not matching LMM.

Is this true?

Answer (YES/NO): NO